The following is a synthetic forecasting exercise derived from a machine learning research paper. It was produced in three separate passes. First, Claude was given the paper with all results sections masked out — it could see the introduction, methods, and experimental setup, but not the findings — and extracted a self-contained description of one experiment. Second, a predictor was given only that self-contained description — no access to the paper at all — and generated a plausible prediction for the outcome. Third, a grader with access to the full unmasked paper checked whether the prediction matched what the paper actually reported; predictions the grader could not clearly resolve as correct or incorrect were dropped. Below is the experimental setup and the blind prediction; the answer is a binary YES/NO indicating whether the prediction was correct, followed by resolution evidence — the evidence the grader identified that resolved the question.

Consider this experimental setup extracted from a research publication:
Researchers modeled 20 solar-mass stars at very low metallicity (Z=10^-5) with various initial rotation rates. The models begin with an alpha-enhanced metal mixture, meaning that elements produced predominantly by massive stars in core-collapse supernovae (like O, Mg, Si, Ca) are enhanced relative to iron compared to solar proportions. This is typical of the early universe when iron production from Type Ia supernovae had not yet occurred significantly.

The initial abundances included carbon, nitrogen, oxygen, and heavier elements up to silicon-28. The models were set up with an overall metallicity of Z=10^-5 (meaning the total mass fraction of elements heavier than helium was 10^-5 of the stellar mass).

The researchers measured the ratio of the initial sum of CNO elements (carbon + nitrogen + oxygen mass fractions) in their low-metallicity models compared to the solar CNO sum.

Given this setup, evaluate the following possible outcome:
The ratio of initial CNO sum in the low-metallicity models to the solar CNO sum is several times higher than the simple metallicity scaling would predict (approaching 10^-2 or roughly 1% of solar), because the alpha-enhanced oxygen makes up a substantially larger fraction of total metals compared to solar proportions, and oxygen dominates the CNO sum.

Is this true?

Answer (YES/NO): NO